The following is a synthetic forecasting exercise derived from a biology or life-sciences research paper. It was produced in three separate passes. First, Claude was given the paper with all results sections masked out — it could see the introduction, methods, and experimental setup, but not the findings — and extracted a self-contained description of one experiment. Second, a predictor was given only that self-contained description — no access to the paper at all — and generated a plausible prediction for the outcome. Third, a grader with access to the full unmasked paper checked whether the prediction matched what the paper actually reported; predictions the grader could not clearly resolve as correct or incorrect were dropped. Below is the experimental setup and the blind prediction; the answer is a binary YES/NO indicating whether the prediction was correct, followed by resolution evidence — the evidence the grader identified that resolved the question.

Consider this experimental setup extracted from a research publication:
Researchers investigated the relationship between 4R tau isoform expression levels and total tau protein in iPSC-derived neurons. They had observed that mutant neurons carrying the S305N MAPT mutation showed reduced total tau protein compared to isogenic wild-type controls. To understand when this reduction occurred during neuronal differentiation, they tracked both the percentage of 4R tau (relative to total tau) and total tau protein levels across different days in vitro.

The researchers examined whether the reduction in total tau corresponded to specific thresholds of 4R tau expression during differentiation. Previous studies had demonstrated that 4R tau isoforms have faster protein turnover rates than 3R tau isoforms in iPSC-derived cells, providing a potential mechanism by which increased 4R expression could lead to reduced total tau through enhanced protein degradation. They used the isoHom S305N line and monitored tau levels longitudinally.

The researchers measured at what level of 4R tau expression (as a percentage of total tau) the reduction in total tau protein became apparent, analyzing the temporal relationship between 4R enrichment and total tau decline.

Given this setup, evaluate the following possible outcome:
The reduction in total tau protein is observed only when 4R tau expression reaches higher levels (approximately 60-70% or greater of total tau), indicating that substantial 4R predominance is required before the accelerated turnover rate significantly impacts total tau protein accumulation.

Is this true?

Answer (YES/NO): NO